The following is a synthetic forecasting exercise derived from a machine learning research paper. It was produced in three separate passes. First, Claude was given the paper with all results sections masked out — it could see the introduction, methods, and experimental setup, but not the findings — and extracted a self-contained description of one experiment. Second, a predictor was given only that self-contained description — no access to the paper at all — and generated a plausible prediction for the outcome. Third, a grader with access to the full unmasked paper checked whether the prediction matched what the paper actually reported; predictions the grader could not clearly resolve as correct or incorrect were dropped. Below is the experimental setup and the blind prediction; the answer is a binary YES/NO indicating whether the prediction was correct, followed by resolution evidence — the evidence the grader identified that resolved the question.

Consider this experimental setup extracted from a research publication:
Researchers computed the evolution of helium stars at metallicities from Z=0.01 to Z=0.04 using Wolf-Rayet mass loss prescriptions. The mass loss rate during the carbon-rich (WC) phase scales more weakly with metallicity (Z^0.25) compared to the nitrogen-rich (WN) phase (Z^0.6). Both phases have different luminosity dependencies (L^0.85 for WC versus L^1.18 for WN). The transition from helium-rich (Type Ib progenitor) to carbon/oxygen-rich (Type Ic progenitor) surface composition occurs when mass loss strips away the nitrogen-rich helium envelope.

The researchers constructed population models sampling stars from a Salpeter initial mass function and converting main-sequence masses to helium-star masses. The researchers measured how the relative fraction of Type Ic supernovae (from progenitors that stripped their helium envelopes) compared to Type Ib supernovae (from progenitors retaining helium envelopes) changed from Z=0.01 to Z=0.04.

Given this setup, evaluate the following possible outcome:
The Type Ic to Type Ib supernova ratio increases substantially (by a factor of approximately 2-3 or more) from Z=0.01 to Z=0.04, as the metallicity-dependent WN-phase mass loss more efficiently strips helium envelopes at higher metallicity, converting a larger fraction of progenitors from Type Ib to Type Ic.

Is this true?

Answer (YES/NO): YES